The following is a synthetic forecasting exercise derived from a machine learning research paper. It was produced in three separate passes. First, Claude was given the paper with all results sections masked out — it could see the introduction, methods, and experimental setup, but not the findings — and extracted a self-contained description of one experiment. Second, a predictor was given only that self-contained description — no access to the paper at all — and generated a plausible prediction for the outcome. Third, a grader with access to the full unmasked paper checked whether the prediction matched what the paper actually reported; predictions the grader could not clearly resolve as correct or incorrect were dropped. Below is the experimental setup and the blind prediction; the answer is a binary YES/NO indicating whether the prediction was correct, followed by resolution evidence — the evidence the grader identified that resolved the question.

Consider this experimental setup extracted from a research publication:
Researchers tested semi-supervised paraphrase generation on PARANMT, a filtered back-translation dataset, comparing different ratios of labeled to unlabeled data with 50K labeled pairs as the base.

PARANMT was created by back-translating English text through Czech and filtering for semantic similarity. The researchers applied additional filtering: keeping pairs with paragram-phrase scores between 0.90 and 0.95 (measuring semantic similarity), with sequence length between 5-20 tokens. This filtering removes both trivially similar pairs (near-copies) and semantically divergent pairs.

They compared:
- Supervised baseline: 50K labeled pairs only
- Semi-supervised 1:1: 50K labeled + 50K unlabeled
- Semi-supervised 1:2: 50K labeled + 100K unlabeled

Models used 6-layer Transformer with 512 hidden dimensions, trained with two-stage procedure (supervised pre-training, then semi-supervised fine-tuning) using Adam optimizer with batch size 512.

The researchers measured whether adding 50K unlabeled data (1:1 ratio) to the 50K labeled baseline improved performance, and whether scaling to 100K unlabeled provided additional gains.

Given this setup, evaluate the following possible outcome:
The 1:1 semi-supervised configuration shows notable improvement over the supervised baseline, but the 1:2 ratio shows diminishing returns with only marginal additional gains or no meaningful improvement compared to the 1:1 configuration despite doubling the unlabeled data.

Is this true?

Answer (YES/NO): NO